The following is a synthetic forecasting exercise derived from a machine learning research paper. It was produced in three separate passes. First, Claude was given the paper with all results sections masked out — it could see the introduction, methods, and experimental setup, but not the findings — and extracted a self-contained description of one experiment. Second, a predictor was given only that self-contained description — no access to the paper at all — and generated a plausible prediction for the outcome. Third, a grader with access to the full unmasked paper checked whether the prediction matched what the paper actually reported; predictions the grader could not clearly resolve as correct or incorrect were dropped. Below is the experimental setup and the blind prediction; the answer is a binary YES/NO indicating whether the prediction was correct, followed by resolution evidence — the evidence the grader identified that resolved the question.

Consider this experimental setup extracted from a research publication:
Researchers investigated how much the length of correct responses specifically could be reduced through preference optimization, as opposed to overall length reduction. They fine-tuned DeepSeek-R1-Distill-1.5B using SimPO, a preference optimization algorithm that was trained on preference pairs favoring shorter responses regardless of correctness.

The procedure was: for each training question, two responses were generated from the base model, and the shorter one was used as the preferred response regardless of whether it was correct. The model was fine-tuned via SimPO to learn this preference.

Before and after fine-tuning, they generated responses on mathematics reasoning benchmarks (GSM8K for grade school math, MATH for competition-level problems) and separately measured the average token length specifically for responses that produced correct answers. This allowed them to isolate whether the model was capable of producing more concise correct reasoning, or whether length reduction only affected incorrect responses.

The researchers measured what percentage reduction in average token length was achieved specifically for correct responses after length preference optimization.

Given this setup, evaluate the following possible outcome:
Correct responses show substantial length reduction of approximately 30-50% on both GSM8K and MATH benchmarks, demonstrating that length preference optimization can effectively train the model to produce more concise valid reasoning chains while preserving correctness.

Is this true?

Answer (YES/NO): NO